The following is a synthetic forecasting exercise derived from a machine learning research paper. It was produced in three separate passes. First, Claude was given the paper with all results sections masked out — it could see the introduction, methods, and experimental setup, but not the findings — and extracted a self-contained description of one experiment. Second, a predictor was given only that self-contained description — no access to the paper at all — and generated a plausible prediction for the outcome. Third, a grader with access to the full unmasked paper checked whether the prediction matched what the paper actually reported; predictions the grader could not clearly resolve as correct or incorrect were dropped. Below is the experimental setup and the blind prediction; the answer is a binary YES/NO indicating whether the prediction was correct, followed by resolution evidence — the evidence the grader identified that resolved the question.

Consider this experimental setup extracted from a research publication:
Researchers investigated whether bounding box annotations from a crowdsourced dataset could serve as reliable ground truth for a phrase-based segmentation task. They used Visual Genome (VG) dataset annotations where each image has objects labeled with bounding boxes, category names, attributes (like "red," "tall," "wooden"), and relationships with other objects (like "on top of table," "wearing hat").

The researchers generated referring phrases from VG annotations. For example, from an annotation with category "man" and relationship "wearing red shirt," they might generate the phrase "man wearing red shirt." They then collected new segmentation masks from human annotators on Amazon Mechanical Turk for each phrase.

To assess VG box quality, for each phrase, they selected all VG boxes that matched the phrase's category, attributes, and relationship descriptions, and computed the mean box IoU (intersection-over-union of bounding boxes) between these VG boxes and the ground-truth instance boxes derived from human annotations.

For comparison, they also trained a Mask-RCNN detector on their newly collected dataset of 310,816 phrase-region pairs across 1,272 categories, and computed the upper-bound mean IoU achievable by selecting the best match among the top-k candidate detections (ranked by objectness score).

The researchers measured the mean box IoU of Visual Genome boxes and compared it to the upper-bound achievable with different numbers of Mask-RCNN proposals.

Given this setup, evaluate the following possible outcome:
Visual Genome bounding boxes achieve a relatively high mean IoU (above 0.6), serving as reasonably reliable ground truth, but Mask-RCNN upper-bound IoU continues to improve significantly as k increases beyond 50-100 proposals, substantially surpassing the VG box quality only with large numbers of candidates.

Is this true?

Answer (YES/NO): NO